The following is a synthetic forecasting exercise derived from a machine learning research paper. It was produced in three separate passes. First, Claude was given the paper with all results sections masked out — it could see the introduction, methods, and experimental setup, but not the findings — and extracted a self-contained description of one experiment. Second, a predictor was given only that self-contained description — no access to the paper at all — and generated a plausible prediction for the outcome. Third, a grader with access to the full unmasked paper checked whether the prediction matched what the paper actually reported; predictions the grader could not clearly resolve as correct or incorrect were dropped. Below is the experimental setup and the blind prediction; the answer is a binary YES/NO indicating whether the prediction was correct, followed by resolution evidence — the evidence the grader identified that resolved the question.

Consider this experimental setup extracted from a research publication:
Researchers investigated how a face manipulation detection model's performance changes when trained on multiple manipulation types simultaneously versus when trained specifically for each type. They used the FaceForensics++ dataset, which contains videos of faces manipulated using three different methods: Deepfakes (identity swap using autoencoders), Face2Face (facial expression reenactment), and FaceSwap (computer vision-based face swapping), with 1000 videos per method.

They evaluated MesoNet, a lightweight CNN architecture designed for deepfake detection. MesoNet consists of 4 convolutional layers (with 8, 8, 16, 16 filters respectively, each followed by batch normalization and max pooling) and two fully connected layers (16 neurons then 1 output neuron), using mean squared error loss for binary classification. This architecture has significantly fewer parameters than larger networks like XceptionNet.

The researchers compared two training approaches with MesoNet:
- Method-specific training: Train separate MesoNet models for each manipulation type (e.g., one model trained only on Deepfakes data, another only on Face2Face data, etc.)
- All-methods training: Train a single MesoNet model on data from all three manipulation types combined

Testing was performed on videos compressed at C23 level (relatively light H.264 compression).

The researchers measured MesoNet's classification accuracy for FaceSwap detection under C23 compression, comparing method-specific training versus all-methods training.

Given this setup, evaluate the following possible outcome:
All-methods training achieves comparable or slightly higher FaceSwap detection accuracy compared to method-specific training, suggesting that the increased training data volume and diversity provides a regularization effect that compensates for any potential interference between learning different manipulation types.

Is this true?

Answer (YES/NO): NO